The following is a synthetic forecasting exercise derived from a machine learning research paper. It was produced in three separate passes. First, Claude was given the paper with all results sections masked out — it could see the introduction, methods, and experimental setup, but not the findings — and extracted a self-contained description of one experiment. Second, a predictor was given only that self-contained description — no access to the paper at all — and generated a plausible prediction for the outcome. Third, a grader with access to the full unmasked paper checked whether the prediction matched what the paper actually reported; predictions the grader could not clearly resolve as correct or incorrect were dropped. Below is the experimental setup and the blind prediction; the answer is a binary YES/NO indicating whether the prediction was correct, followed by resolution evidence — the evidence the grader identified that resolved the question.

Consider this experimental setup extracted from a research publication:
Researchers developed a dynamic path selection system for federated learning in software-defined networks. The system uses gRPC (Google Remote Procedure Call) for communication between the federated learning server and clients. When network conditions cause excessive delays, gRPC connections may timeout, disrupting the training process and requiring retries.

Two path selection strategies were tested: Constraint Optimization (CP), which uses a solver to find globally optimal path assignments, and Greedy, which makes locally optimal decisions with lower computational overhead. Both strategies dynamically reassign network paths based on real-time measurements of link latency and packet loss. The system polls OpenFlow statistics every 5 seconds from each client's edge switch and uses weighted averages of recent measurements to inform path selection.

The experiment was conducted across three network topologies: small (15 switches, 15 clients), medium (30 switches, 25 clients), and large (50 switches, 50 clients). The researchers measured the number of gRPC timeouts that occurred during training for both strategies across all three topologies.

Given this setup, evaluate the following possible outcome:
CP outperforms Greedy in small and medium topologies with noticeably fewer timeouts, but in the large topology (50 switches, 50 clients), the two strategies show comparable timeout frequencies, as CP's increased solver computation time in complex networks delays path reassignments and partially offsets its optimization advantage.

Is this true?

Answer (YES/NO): NO